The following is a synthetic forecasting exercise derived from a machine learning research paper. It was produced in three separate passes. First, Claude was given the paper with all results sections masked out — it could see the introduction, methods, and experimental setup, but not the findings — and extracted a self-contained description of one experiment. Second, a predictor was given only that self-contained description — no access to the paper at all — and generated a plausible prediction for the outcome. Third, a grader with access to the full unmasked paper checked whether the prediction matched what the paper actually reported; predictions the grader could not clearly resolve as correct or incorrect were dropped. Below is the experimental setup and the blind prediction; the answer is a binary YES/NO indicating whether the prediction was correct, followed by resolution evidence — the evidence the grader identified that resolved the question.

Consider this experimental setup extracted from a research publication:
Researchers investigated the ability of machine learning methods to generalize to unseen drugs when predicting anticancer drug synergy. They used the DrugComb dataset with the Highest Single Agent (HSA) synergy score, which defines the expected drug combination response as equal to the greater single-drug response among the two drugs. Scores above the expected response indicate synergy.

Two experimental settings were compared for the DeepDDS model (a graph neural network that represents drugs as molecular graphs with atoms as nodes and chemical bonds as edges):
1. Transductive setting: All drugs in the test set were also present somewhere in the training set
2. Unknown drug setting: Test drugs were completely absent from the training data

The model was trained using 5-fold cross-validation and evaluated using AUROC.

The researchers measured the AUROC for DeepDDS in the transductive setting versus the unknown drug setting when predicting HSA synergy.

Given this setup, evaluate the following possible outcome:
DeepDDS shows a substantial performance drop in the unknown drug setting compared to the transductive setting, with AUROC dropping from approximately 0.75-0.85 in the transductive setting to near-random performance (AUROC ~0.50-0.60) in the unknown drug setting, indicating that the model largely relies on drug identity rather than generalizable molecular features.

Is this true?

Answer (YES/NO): NO